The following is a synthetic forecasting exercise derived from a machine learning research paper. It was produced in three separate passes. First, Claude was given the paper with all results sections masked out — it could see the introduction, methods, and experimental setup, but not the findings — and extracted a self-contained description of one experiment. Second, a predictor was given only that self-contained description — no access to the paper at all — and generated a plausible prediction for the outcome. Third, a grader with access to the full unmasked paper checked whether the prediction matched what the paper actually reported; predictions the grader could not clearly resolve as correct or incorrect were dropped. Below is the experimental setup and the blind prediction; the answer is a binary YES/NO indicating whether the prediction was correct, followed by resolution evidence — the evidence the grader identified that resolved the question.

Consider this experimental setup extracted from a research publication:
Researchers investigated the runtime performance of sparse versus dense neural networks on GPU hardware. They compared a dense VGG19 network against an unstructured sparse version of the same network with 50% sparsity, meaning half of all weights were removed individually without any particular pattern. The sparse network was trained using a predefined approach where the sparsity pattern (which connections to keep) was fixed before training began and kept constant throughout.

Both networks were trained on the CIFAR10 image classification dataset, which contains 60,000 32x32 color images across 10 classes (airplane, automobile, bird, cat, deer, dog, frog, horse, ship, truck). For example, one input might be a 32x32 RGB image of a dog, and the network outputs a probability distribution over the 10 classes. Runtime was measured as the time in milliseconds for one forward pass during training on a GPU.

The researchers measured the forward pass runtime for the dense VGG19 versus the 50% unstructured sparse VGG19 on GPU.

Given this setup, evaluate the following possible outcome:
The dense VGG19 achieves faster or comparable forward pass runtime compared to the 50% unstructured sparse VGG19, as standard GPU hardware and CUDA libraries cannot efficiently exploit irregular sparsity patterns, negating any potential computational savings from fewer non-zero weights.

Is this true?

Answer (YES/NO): YES